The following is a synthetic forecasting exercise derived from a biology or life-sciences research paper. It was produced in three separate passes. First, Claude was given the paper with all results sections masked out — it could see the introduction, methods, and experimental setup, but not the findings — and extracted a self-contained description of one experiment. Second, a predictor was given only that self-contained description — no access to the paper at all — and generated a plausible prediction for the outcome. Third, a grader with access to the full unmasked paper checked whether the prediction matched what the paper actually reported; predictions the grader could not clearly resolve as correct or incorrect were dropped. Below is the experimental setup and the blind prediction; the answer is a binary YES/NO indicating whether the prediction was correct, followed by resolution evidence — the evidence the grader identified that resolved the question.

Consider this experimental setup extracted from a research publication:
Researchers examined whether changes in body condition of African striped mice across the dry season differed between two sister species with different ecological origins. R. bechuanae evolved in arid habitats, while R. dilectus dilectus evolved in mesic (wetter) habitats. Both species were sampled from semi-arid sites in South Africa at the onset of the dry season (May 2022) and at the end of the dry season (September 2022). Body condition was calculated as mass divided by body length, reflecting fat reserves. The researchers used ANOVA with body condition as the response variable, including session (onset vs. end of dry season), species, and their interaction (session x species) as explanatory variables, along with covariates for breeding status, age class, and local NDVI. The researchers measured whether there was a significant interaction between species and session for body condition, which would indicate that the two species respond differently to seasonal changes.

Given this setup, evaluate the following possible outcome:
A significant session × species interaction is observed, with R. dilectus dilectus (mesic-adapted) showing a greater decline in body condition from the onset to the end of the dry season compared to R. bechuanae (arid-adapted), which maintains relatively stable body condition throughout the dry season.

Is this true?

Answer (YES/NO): NO